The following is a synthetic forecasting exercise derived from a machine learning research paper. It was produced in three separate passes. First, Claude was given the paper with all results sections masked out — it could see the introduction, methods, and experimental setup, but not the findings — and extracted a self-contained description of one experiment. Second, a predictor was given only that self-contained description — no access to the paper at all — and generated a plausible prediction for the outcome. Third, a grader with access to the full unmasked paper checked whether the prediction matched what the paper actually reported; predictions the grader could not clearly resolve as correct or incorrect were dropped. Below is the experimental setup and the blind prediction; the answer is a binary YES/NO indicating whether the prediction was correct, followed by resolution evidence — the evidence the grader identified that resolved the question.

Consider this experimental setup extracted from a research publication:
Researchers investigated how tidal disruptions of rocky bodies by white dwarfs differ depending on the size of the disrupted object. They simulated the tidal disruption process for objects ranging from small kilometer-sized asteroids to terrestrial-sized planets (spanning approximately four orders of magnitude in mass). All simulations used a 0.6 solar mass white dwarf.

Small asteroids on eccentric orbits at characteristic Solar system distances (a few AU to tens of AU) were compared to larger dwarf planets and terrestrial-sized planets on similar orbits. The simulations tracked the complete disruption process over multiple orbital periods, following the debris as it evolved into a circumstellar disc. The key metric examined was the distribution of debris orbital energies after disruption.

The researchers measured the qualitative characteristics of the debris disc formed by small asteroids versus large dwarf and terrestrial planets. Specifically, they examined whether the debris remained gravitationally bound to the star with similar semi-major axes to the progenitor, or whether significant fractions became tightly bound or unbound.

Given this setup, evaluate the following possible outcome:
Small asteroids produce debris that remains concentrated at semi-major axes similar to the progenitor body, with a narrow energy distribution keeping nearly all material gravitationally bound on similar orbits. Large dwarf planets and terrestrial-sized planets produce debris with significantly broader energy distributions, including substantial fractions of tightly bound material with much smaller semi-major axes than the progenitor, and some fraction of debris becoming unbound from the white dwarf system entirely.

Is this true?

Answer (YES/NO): YES